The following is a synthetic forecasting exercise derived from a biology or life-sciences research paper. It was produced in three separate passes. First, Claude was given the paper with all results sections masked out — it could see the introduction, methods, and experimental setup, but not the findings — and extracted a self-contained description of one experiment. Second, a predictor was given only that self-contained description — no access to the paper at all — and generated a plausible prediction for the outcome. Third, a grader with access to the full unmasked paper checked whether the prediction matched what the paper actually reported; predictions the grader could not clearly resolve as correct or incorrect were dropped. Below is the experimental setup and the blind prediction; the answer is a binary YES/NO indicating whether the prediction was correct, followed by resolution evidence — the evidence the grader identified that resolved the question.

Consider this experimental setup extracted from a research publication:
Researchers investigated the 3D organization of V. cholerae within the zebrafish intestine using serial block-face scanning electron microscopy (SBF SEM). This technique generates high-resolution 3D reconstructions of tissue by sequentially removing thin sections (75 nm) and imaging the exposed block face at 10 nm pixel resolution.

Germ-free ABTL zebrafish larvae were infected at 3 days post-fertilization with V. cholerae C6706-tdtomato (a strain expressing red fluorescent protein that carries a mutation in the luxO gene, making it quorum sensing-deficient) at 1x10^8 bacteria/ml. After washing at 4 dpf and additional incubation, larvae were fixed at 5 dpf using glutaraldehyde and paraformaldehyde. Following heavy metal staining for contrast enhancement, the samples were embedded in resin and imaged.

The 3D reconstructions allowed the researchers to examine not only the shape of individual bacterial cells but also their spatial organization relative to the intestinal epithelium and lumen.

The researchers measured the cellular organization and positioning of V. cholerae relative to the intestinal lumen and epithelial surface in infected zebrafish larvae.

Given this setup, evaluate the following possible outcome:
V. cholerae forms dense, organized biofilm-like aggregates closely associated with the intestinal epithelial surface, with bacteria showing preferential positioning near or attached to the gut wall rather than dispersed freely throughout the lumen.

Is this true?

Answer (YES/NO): NO